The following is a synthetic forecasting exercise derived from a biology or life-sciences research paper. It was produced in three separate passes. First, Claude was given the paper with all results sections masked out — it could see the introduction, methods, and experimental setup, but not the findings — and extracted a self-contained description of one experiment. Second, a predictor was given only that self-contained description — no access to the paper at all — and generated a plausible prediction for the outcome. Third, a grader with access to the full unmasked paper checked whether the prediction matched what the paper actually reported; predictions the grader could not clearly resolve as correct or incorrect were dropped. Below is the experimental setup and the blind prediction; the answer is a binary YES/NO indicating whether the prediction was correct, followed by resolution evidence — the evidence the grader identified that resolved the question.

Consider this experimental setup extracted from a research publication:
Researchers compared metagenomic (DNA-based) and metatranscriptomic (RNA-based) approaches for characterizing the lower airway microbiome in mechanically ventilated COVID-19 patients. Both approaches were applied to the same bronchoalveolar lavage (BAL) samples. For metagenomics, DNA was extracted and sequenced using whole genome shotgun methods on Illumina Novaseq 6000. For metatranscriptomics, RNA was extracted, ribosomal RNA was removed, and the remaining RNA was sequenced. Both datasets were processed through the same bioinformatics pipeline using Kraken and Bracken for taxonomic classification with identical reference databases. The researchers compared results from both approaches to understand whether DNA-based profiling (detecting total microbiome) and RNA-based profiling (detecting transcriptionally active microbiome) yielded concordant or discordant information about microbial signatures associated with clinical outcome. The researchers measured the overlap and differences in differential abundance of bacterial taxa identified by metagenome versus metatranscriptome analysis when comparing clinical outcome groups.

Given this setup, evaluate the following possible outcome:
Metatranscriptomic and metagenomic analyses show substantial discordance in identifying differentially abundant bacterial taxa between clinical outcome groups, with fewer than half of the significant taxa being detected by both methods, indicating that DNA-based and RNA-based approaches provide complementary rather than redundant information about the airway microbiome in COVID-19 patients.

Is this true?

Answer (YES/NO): YES